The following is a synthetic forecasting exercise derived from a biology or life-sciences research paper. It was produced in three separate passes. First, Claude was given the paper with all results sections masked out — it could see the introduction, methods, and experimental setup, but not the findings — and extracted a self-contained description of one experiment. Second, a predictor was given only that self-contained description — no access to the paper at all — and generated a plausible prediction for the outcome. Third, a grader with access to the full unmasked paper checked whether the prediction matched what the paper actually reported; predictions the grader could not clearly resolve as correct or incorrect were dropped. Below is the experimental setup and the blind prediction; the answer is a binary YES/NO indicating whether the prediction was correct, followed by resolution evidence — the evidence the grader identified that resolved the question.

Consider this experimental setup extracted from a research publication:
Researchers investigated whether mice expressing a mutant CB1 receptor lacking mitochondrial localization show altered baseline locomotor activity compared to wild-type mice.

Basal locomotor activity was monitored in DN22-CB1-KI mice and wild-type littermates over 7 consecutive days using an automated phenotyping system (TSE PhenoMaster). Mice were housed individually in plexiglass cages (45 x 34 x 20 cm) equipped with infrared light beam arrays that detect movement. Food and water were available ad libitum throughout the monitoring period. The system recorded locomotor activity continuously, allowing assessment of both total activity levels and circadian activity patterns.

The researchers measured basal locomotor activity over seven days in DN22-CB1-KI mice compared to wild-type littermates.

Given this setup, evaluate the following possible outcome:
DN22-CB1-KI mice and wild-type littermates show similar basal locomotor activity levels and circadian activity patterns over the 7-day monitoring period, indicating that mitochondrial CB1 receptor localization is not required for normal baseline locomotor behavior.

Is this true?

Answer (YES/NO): YES